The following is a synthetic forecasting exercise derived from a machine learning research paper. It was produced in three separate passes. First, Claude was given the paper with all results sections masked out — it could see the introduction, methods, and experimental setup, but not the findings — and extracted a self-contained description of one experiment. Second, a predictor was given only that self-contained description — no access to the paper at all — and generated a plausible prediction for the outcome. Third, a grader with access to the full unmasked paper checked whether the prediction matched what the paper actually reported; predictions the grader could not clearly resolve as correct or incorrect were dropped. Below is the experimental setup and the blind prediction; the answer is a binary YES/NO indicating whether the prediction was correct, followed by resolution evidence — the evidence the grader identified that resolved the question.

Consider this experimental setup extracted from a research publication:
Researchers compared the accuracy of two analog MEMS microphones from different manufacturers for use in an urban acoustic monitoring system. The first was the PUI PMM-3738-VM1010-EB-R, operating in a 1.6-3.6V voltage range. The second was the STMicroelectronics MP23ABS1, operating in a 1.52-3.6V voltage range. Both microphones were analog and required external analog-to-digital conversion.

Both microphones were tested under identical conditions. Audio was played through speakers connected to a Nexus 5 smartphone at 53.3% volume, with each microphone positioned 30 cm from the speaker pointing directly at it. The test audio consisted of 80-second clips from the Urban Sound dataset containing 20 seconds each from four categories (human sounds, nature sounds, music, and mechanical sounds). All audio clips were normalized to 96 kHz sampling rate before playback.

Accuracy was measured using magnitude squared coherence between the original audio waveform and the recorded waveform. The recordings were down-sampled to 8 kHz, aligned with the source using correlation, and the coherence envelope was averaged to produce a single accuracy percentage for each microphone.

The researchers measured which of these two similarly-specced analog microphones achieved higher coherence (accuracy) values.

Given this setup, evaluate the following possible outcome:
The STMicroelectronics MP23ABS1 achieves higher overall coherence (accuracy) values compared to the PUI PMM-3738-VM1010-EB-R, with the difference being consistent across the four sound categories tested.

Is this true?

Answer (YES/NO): NO